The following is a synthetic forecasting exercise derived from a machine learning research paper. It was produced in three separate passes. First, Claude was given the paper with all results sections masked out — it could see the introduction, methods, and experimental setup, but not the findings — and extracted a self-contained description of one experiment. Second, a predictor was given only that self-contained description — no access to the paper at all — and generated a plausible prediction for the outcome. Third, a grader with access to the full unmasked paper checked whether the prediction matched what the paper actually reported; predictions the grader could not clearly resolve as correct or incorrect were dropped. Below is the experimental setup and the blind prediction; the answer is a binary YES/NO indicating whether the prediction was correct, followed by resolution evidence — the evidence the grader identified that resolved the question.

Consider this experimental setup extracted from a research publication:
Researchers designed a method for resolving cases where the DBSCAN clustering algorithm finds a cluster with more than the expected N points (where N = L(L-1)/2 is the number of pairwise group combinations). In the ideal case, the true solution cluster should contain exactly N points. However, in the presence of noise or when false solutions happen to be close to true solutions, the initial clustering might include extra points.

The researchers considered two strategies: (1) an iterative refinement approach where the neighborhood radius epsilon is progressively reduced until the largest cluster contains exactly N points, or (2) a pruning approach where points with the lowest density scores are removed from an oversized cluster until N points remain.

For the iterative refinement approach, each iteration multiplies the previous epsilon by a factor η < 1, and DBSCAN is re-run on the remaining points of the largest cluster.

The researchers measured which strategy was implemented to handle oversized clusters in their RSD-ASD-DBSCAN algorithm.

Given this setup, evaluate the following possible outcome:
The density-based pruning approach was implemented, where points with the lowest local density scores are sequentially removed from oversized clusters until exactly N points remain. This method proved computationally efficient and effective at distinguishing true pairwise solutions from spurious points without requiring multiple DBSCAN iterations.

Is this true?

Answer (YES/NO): NO